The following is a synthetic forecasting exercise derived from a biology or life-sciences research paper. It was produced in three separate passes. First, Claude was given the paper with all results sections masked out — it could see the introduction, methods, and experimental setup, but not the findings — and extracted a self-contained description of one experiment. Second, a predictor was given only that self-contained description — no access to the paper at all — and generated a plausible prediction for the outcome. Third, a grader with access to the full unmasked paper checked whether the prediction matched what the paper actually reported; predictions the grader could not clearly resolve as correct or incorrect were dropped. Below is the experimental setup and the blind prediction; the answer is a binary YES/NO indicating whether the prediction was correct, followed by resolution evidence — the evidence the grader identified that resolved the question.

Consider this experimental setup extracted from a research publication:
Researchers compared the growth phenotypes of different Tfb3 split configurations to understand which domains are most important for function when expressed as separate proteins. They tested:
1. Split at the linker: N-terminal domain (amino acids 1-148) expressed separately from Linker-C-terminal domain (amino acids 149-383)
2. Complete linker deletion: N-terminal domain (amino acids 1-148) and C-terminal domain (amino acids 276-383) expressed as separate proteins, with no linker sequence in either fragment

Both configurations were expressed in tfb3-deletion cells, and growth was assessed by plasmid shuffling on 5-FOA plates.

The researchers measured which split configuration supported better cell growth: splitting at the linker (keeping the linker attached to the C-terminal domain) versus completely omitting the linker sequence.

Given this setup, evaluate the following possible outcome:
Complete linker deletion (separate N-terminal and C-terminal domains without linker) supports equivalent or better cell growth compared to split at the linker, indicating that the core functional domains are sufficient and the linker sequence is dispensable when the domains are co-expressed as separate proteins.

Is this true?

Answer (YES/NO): NO